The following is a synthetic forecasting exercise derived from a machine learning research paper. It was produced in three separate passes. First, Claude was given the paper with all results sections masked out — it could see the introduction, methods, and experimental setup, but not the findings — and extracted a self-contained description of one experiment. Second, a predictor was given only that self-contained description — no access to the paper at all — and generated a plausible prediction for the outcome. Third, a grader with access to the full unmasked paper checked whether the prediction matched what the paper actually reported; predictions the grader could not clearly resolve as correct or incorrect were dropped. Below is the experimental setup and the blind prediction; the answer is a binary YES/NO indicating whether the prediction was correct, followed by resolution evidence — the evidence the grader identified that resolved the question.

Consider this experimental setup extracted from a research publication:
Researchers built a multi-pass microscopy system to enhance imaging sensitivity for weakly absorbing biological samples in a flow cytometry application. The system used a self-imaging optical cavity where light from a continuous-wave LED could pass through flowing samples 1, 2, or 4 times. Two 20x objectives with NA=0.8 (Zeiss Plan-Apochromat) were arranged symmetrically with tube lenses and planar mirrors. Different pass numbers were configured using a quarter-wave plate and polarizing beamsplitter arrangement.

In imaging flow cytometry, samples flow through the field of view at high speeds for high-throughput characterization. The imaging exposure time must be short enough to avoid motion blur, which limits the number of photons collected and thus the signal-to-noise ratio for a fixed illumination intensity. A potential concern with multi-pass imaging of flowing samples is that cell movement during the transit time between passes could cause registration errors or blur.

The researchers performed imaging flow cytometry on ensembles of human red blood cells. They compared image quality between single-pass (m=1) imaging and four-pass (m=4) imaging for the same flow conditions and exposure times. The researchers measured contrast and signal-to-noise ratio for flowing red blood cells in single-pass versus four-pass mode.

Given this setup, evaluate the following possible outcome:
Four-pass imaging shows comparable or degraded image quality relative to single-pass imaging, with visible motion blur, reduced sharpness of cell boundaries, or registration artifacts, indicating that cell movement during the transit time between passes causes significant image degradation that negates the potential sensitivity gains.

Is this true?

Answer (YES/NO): NO